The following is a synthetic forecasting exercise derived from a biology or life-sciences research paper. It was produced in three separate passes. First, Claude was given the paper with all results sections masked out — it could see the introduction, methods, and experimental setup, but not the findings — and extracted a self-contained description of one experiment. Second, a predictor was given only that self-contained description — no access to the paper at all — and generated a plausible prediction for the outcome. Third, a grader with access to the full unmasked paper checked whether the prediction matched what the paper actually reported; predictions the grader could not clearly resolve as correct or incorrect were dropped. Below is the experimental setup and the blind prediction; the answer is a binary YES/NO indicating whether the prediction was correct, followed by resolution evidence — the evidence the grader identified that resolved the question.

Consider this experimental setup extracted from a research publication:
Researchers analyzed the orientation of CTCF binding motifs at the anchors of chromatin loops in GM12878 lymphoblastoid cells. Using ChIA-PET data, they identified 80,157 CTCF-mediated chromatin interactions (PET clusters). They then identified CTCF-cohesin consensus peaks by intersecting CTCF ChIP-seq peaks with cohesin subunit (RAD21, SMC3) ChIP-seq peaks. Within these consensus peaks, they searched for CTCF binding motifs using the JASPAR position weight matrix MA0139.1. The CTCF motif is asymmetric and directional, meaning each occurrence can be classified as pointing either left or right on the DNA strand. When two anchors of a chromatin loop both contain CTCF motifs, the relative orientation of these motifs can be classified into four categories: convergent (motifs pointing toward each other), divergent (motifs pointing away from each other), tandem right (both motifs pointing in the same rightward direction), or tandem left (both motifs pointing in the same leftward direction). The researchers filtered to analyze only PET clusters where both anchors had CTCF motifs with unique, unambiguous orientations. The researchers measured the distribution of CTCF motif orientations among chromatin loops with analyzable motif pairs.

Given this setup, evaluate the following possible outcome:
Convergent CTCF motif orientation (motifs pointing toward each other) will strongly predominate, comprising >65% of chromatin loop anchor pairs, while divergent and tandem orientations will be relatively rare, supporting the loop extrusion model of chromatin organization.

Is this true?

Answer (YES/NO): NO